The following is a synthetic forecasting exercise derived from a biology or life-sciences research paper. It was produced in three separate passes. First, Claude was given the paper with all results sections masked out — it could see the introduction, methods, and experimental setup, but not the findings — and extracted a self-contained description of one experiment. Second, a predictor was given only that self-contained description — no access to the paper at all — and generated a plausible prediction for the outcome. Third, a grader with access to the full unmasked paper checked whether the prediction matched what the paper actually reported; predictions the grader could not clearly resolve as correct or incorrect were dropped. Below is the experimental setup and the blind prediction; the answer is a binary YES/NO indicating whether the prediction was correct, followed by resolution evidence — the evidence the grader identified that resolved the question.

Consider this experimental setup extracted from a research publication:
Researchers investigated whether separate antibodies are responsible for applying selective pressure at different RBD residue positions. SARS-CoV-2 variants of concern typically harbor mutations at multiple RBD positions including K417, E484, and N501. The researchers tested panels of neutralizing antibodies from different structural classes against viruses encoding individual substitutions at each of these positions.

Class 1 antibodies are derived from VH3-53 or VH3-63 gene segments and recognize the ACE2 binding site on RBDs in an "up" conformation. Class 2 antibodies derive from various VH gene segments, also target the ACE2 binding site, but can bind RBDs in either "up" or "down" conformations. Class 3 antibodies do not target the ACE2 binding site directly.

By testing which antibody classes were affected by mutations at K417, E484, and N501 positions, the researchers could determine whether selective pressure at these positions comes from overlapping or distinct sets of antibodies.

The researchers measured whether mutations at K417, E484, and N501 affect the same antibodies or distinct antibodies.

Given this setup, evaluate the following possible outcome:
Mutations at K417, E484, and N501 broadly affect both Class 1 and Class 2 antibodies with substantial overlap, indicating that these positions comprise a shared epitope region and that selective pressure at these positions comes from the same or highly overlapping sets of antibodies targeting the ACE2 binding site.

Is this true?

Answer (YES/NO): NO